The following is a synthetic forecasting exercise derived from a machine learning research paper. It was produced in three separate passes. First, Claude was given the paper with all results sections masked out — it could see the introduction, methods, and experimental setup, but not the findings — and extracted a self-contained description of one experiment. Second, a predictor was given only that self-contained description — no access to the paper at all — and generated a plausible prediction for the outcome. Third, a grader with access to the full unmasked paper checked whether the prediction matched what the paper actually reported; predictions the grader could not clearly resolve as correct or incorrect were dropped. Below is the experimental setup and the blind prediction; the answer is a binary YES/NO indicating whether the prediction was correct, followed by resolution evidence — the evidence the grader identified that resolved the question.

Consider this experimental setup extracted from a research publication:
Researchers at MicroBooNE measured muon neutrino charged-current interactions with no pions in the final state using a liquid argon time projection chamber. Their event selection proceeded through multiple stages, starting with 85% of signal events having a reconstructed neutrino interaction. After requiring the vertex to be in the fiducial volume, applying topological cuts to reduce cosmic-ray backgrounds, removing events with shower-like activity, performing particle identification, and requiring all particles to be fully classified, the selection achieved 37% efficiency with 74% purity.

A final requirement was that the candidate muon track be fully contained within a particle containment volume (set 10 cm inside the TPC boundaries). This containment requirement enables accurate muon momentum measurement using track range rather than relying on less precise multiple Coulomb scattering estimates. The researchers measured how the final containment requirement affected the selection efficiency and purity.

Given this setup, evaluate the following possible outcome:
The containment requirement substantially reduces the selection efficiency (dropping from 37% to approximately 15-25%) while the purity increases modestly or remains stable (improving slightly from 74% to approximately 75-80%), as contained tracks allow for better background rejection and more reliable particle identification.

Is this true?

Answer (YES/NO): NO